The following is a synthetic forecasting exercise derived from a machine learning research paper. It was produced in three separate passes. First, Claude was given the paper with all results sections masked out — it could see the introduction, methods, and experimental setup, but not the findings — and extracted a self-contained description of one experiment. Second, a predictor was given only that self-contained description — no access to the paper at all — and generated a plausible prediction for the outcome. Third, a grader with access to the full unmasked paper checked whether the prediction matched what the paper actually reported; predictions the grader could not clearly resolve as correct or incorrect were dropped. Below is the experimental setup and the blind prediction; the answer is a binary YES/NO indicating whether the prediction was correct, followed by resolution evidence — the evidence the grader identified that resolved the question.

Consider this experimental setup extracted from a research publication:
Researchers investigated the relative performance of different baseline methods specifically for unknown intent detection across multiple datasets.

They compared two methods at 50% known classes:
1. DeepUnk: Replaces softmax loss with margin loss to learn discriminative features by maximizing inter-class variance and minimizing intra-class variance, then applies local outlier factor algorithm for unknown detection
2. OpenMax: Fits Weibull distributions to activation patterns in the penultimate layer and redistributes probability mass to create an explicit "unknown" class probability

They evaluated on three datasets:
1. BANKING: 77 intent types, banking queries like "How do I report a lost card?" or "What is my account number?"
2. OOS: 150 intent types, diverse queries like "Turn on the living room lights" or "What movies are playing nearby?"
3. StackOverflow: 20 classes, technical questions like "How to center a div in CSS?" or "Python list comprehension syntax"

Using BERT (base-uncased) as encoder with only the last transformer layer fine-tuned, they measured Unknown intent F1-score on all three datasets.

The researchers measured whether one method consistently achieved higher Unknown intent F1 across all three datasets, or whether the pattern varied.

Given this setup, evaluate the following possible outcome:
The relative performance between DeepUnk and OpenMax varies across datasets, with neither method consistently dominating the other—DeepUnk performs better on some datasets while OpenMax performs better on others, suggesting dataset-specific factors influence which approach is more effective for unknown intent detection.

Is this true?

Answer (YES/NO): YES